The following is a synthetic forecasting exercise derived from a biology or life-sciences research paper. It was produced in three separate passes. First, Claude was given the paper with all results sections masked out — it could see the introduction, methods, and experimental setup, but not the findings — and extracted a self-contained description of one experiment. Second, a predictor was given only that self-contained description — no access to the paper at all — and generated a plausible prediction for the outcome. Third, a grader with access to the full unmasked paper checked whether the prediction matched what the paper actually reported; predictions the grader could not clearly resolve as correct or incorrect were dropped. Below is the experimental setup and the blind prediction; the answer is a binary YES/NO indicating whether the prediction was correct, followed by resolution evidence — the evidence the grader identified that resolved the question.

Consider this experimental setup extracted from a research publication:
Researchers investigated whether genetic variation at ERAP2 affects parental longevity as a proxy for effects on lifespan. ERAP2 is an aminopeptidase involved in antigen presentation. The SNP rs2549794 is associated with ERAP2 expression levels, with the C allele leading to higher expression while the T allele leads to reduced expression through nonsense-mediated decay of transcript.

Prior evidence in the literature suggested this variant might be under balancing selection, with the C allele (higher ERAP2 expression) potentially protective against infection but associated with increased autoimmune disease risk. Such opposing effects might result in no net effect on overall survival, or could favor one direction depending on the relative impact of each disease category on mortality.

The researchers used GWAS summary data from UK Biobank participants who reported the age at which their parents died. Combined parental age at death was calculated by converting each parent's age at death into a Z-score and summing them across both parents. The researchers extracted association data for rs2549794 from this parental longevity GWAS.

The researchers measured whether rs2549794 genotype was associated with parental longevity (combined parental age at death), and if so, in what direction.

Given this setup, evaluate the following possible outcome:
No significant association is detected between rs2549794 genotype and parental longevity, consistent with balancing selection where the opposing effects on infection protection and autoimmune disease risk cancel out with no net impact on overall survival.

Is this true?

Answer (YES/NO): NO